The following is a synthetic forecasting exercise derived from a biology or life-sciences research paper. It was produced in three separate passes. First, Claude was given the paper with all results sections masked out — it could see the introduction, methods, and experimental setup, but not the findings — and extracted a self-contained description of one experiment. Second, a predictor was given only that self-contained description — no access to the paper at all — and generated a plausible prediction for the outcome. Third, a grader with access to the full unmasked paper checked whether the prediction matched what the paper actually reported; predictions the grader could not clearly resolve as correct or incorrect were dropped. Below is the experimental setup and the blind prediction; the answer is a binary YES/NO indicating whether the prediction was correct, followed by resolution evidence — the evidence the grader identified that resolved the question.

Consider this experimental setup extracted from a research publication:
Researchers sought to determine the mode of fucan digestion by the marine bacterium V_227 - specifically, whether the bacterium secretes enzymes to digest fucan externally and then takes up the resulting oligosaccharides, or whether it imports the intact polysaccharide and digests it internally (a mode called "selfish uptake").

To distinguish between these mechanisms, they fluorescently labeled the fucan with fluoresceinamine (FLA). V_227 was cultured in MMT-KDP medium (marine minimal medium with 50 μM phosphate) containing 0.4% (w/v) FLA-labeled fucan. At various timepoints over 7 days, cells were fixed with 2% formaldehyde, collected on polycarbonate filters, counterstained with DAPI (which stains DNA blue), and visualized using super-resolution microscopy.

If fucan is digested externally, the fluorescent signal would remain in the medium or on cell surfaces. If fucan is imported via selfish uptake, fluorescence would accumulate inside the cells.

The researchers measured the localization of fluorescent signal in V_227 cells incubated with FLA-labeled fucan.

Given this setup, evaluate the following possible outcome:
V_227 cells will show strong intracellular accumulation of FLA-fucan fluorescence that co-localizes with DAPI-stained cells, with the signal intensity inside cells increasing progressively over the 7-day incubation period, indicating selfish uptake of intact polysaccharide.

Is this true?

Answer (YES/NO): NO